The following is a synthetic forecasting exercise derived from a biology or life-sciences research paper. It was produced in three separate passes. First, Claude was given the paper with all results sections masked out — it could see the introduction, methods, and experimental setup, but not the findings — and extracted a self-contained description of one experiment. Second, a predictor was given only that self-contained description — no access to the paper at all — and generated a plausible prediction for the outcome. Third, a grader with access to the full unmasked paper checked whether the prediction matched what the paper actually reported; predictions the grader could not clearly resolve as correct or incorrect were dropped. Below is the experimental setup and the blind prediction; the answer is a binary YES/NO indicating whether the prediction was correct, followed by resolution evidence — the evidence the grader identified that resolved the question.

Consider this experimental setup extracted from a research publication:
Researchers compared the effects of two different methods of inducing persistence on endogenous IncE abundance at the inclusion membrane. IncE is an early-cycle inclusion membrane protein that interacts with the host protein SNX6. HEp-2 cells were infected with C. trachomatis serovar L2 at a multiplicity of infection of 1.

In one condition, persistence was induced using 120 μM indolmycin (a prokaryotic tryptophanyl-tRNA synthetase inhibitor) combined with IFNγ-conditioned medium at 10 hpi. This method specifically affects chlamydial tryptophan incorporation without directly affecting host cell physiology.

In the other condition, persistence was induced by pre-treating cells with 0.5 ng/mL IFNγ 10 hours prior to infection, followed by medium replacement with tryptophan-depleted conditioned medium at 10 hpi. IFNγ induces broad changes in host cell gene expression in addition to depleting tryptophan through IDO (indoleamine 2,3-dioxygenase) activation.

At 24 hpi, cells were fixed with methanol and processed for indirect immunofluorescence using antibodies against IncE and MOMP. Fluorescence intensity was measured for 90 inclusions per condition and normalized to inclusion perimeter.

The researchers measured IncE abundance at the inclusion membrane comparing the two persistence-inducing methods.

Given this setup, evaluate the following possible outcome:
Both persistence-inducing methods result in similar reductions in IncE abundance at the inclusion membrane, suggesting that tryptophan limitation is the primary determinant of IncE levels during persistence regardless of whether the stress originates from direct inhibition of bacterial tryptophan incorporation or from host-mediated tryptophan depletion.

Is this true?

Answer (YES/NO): NO